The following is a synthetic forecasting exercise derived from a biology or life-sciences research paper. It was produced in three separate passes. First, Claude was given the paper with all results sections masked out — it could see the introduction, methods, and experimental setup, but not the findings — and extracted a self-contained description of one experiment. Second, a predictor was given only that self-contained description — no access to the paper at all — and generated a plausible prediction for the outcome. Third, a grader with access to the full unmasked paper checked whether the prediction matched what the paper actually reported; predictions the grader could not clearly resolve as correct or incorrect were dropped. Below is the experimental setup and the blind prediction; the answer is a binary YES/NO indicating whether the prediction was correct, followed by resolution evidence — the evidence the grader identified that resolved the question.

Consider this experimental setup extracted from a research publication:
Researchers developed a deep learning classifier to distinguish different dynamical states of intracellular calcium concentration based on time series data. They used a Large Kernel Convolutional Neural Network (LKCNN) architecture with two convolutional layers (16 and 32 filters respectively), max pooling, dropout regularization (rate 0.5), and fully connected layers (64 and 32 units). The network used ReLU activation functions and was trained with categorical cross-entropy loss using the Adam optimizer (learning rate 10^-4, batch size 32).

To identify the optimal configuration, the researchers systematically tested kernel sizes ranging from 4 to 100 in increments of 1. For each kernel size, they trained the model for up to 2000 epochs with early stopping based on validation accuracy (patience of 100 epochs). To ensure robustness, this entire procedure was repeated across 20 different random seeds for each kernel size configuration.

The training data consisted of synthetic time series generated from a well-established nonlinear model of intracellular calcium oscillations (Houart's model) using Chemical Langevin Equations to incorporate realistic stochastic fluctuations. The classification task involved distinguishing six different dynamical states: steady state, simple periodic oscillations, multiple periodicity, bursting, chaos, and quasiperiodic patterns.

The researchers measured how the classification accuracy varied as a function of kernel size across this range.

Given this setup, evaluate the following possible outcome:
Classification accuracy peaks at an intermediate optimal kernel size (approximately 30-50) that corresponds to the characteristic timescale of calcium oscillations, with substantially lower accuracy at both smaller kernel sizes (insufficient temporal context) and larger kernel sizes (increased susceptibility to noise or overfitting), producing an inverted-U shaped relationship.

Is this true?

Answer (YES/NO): NO